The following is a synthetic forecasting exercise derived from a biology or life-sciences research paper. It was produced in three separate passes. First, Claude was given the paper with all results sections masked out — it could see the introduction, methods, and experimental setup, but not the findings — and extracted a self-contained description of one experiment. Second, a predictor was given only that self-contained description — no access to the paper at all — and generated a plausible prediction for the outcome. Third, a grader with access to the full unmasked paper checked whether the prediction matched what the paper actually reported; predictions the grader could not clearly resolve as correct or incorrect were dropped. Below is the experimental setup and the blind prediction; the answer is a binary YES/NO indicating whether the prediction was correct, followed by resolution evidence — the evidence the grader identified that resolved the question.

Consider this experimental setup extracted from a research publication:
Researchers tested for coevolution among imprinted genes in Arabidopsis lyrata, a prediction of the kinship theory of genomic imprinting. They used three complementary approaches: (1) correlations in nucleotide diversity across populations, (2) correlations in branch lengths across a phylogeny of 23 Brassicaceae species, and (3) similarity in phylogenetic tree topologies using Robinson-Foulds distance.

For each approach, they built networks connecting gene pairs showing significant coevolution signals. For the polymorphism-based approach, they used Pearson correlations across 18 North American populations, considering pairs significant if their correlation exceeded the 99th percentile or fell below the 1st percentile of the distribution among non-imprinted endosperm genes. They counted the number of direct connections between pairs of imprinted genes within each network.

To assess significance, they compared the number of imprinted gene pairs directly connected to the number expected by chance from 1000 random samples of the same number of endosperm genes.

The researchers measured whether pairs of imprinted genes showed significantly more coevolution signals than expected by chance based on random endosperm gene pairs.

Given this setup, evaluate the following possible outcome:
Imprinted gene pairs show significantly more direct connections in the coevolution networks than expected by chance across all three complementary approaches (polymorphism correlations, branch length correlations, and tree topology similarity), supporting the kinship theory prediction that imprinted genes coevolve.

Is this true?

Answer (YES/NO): NO